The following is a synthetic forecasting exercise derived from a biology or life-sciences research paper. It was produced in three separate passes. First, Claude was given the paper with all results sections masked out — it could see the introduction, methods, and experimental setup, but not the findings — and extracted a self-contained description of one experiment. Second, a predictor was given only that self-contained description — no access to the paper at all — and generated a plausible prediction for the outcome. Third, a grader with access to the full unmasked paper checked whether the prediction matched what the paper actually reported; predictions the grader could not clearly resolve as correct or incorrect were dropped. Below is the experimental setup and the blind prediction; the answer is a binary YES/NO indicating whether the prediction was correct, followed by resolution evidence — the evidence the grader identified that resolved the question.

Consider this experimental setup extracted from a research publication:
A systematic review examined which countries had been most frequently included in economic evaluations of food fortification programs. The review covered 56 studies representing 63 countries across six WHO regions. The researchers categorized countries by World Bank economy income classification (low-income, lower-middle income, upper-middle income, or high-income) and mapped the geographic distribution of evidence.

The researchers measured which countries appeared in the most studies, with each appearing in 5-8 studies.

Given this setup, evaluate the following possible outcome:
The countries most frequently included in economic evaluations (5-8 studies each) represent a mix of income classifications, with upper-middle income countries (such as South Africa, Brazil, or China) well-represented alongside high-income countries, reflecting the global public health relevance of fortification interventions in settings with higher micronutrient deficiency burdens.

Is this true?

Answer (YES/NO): NO